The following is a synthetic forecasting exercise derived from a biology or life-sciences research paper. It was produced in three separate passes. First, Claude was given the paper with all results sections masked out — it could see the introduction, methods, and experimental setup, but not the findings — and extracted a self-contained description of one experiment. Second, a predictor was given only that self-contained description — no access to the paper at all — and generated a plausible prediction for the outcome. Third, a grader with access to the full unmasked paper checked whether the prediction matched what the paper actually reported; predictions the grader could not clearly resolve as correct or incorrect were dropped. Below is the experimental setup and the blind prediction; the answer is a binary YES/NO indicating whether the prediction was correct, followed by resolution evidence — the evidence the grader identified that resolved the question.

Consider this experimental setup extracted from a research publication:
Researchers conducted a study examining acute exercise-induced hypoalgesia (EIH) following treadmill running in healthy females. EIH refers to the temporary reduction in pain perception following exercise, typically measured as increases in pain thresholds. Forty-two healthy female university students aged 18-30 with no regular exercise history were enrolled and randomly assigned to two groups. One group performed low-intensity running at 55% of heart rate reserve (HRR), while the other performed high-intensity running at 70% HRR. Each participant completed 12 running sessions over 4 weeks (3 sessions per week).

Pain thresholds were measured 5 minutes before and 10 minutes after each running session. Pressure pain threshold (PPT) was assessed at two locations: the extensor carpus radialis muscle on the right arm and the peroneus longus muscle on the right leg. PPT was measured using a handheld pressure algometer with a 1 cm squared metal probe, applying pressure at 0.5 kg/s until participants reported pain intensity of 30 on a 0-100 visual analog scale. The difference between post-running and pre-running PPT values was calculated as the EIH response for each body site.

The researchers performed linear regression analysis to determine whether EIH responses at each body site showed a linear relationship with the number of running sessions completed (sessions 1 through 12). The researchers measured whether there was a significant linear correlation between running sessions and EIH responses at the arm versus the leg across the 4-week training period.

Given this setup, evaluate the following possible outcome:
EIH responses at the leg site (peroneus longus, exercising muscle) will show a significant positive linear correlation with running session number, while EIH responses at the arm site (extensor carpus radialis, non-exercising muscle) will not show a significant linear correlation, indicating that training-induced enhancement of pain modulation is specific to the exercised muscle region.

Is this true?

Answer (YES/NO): NO